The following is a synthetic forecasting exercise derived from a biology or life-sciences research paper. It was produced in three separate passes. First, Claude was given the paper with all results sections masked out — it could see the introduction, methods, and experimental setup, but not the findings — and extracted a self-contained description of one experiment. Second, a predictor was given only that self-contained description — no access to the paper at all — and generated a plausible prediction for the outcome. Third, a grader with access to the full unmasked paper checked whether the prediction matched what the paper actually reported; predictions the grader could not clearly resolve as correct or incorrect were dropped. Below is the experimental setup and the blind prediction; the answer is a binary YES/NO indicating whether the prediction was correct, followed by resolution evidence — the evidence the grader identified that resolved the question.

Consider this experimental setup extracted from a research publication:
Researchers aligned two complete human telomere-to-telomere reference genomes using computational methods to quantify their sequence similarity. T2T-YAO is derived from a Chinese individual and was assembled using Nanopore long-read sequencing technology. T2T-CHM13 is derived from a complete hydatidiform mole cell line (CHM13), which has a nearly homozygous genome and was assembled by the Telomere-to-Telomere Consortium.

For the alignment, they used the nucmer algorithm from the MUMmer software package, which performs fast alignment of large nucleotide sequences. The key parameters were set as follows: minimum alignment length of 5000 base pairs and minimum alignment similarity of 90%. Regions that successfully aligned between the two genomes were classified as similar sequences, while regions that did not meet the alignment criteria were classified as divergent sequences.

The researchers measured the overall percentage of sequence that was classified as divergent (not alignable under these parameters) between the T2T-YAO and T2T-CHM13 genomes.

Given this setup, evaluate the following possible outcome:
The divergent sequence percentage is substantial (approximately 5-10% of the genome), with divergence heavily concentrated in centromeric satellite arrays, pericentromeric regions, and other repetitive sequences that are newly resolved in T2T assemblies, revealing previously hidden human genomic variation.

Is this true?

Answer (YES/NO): NO